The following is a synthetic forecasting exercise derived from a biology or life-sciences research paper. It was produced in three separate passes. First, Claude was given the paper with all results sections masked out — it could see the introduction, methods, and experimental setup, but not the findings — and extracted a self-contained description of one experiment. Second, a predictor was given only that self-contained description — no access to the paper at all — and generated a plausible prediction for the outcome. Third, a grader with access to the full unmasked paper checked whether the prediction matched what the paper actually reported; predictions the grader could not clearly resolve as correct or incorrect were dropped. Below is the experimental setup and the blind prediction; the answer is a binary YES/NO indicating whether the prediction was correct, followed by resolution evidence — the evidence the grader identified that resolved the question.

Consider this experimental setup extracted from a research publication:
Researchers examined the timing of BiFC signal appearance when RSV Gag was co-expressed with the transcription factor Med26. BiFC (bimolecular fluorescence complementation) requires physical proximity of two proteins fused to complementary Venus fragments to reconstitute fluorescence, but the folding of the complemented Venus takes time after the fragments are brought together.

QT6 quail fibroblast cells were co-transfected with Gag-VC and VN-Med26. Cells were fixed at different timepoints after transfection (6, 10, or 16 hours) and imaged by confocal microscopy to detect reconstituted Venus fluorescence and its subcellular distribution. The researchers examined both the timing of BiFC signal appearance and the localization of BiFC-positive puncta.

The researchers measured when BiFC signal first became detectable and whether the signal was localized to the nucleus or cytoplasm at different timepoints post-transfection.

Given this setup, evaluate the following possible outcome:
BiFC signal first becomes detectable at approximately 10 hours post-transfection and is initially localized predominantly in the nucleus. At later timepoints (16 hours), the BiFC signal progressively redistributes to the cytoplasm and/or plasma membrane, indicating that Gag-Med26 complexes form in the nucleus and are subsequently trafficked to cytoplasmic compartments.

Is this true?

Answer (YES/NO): NO